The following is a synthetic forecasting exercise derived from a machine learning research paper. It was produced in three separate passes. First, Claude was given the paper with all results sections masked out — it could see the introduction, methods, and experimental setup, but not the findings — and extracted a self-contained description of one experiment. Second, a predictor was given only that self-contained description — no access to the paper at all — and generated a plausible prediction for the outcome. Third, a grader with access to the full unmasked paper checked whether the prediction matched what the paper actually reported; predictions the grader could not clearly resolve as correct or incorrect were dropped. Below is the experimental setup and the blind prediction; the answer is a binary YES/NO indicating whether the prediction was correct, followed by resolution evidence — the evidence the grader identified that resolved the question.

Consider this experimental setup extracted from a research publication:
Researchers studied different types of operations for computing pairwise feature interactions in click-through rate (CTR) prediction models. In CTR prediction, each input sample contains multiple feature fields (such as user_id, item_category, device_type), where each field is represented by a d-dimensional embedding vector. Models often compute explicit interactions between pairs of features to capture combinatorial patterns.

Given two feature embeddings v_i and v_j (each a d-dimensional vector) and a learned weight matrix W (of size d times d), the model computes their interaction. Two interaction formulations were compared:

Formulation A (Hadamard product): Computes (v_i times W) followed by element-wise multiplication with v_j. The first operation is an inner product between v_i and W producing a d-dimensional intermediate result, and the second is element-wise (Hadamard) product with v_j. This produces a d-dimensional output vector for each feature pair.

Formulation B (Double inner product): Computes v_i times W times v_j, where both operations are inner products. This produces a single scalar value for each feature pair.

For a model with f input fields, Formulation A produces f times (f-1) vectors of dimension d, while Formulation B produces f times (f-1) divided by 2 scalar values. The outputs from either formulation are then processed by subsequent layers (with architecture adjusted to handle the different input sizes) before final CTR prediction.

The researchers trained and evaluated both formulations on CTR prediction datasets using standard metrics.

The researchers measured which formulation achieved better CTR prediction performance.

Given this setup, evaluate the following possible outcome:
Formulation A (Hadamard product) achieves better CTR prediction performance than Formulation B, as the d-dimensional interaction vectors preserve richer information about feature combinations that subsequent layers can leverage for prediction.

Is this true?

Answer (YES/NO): NO